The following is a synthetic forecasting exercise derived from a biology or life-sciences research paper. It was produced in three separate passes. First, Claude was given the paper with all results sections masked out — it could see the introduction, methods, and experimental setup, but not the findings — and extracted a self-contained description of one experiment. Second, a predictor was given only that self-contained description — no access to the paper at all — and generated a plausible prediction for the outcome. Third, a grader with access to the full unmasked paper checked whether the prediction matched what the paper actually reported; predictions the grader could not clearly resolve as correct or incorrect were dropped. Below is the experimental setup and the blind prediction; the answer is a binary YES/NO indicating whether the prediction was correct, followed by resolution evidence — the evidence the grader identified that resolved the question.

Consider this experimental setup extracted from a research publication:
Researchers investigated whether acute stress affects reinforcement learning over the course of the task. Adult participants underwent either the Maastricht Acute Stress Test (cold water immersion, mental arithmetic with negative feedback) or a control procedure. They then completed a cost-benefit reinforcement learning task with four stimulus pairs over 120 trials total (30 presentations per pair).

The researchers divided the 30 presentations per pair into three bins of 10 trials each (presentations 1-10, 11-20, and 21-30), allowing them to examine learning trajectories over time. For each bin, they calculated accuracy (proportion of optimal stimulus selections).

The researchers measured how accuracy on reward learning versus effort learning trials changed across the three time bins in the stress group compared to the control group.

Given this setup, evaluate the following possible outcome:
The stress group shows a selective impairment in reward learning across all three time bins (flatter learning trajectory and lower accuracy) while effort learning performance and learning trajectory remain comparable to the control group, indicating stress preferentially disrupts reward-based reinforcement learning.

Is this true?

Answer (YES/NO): NO